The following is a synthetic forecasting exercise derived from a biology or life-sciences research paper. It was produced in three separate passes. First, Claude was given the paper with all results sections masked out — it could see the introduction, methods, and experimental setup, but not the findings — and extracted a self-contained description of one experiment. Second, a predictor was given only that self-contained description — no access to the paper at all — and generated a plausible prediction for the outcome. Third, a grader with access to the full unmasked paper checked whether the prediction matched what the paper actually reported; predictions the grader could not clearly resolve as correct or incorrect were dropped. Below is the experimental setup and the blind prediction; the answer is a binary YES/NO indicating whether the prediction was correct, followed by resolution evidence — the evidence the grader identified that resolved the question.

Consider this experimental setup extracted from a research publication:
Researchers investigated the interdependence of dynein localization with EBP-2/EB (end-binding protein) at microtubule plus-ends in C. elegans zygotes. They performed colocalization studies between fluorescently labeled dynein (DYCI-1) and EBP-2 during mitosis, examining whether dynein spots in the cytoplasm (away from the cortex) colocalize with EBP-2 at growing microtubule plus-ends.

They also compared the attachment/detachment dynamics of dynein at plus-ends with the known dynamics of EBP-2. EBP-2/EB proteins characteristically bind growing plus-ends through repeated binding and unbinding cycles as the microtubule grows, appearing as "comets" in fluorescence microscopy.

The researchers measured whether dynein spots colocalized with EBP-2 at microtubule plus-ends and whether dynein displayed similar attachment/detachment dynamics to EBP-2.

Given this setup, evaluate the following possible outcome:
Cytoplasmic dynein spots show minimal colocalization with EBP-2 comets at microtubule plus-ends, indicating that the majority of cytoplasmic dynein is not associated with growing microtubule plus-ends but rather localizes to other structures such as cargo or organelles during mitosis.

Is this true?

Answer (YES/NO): NO